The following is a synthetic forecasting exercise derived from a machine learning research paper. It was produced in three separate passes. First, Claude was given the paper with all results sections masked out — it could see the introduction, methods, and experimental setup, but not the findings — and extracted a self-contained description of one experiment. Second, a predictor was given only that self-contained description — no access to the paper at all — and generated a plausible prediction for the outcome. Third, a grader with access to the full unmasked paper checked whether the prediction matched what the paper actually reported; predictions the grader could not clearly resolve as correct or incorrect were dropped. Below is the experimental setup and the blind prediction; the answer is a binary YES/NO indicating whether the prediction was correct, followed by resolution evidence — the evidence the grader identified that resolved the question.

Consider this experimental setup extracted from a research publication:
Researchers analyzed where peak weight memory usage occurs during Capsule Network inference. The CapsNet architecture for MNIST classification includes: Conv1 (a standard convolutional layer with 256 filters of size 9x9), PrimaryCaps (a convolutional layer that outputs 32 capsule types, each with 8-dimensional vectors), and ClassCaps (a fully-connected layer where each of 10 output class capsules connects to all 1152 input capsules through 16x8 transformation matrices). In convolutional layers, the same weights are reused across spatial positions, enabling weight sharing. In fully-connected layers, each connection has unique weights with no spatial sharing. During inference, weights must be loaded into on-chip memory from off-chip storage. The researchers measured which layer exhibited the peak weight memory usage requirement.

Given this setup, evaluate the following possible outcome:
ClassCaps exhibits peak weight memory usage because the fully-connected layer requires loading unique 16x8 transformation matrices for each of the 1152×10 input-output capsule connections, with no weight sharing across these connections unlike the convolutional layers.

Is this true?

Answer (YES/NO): YES